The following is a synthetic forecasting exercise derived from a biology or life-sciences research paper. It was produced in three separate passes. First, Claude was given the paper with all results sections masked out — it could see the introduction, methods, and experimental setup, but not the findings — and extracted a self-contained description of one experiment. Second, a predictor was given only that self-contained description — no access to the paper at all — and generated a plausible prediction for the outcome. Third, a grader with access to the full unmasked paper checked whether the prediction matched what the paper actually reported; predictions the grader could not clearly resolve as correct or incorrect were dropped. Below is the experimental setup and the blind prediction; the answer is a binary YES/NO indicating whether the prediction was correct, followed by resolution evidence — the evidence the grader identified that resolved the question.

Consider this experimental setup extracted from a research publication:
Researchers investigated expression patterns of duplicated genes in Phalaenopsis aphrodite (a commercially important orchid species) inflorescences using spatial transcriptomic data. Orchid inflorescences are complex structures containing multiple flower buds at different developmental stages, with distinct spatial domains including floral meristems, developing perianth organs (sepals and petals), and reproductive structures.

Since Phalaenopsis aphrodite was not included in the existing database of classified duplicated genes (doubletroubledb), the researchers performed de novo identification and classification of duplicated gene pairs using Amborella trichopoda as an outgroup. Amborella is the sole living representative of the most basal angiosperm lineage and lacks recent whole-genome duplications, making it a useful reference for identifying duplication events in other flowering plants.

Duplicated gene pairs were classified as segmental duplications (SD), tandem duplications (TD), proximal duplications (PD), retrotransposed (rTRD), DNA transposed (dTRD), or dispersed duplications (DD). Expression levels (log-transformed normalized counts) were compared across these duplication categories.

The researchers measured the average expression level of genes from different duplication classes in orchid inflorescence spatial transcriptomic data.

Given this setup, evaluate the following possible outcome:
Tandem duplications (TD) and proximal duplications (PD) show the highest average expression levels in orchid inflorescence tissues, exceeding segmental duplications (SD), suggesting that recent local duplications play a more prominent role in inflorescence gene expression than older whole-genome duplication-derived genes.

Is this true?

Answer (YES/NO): NO